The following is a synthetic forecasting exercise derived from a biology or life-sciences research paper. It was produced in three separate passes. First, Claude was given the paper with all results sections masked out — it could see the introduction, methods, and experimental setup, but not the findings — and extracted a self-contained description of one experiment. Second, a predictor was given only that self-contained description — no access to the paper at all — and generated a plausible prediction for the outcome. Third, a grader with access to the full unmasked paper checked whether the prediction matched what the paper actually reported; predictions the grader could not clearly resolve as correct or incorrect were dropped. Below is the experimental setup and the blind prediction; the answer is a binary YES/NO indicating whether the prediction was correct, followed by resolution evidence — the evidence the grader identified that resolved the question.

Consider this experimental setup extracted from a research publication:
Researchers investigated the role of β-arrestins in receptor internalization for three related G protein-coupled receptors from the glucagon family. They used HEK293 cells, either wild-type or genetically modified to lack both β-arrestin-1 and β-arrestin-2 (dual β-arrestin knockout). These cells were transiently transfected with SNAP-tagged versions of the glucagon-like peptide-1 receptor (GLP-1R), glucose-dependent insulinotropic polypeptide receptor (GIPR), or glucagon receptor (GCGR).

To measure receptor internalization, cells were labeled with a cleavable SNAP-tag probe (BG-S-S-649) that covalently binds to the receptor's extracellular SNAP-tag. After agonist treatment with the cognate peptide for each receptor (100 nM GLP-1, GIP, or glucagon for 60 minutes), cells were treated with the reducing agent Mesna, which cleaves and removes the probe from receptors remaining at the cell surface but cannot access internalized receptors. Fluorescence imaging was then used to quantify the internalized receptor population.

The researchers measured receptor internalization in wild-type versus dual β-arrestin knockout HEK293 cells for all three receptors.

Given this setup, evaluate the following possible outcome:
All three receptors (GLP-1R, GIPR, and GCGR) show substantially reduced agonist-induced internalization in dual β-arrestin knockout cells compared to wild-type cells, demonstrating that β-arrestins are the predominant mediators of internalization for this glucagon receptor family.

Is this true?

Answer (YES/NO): NO